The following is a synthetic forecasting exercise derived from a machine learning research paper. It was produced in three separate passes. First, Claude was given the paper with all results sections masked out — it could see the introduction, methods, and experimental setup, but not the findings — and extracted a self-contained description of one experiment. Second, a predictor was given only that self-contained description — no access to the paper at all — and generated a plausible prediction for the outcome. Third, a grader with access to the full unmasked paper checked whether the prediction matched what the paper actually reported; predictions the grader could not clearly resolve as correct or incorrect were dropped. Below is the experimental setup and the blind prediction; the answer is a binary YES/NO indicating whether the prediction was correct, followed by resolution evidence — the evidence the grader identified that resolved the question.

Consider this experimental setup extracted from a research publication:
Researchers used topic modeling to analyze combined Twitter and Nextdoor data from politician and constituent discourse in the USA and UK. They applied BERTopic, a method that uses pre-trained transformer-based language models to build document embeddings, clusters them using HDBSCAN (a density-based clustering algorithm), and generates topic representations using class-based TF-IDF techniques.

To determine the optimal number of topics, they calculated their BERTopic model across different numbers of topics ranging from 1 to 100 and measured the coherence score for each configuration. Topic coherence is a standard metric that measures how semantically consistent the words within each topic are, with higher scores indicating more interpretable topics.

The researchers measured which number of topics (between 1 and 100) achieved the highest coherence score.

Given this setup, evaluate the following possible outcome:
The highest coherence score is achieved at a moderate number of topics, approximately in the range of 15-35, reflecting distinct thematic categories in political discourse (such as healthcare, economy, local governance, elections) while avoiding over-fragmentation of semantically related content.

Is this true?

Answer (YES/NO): NO